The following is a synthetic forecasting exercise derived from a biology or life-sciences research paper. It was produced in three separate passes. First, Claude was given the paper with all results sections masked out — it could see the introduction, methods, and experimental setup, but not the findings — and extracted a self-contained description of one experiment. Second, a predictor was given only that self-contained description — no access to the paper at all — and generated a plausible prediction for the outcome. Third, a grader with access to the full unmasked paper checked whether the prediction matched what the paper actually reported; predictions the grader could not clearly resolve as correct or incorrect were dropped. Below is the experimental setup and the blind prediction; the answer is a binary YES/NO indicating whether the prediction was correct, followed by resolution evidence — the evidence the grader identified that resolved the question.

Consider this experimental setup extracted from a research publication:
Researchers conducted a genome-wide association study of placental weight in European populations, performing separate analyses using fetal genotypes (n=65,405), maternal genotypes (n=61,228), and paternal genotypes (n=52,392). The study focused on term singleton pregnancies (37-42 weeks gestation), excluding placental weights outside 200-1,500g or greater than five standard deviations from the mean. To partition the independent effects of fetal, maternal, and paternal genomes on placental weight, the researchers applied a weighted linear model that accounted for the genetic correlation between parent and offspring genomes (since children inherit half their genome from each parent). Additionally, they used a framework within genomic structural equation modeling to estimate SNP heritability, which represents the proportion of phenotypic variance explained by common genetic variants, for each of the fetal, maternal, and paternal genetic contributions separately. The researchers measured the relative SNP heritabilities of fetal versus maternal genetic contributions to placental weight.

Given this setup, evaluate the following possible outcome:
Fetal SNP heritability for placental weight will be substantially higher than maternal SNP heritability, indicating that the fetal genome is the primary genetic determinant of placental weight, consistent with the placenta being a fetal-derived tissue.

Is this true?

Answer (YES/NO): YES